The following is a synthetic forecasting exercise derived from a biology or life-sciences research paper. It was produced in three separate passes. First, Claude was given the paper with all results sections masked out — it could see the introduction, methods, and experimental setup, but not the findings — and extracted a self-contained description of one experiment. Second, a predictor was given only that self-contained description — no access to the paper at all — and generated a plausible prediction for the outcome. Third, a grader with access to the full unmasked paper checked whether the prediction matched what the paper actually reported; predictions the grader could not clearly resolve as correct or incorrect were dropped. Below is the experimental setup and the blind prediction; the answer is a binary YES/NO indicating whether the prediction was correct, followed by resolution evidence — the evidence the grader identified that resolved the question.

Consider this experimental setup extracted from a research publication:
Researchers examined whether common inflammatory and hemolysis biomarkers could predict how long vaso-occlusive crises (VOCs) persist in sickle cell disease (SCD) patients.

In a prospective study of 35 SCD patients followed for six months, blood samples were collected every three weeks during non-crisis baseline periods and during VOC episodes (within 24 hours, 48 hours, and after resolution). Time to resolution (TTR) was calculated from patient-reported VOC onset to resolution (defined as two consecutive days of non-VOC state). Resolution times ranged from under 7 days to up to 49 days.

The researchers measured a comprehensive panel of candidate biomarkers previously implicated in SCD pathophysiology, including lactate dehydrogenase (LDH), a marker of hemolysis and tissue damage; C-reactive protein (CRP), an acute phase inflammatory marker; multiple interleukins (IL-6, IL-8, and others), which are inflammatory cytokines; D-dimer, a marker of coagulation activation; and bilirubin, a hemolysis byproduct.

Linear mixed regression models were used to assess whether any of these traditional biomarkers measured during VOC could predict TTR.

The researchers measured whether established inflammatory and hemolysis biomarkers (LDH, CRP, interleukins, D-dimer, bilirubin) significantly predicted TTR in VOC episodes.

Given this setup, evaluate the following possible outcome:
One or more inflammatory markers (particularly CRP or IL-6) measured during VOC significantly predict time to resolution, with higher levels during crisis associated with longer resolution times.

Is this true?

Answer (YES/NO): NO